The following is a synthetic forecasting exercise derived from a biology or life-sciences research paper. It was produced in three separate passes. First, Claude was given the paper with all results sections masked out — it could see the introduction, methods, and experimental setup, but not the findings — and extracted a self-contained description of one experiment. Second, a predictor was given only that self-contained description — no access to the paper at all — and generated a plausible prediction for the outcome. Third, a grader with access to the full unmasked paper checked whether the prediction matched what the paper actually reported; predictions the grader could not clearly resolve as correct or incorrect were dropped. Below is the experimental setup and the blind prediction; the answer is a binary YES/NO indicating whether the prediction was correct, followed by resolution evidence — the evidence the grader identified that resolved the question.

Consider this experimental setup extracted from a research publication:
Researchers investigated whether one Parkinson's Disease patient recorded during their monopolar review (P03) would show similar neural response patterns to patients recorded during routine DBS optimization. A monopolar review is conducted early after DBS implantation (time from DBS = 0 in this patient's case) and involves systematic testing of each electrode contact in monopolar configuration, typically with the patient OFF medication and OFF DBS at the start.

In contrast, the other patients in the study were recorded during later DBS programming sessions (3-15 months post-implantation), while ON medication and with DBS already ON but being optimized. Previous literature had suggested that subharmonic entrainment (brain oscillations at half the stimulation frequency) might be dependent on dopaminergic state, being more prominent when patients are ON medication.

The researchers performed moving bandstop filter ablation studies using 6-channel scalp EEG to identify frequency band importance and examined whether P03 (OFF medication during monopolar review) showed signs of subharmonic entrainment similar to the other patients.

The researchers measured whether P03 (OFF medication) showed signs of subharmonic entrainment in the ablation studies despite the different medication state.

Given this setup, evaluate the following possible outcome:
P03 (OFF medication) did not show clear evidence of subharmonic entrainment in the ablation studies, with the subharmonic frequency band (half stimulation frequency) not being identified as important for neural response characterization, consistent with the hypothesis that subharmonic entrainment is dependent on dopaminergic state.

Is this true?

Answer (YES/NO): NO